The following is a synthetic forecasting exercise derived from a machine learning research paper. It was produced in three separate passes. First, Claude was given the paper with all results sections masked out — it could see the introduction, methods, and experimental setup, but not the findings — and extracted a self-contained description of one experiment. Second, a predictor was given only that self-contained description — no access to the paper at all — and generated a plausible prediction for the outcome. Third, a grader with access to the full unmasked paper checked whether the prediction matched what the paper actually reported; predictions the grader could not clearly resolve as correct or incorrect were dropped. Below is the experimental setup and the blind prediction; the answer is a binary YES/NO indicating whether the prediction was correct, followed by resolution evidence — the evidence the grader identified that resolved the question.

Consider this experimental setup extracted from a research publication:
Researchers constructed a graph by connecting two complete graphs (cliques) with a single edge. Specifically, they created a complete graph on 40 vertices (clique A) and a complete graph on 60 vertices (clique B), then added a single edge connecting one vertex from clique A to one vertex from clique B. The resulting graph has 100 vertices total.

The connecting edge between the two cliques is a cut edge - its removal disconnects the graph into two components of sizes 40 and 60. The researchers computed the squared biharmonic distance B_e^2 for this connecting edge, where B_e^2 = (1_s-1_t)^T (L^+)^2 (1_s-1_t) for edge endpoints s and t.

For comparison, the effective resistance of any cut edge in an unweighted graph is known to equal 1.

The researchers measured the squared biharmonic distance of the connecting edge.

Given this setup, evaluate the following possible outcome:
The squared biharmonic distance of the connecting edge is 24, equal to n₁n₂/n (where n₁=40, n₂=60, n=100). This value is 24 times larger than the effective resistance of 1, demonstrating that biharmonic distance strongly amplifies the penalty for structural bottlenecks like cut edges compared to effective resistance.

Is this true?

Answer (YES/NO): YES